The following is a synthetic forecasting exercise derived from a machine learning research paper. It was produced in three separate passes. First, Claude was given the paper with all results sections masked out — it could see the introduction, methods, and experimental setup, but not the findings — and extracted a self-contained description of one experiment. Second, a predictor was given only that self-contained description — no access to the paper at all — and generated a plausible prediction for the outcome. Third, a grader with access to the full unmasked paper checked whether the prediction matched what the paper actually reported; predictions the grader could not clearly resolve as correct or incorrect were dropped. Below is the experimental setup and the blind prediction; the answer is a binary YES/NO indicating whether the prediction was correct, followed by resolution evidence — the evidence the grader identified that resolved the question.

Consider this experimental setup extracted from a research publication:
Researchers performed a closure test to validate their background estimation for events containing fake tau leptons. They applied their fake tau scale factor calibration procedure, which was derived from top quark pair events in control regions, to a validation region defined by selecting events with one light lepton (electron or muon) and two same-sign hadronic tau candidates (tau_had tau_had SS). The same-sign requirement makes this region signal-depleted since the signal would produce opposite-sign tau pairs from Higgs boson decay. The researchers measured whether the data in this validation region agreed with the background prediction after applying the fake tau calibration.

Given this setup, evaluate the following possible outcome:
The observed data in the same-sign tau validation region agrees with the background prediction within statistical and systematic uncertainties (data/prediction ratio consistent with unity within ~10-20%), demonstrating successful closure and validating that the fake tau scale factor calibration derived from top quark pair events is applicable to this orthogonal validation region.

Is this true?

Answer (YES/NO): YES